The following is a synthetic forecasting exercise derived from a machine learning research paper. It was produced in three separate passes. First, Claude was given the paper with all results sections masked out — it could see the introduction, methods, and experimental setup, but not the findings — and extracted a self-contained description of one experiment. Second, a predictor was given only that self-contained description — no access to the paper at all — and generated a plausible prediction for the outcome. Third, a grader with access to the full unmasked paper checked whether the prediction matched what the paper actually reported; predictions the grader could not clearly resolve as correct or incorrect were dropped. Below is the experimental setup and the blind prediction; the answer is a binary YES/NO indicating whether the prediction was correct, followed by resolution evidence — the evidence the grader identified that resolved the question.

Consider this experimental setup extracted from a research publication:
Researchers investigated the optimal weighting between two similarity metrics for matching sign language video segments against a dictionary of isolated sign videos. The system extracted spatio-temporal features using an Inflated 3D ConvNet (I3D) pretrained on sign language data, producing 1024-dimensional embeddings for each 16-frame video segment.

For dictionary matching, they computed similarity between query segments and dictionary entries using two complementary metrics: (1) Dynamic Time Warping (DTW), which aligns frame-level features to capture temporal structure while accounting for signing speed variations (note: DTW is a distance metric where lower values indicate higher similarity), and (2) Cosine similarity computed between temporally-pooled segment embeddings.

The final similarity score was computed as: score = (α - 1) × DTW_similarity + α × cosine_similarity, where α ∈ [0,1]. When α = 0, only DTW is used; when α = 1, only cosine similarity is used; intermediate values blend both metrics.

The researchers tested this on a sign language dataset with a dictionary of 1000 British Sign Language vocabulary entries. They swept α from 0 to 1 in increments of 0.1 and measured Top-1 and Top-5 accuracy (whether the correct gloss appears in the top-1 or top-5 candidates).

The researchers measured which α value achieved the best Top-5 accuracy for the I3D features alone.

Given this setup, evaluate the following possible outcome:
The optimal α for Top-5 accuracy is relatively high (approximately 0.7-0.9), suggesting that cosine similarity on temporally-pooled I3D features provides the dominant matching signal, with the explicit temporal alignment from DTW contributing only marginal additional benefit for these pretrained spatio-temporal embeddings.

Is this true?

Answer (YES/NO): NO